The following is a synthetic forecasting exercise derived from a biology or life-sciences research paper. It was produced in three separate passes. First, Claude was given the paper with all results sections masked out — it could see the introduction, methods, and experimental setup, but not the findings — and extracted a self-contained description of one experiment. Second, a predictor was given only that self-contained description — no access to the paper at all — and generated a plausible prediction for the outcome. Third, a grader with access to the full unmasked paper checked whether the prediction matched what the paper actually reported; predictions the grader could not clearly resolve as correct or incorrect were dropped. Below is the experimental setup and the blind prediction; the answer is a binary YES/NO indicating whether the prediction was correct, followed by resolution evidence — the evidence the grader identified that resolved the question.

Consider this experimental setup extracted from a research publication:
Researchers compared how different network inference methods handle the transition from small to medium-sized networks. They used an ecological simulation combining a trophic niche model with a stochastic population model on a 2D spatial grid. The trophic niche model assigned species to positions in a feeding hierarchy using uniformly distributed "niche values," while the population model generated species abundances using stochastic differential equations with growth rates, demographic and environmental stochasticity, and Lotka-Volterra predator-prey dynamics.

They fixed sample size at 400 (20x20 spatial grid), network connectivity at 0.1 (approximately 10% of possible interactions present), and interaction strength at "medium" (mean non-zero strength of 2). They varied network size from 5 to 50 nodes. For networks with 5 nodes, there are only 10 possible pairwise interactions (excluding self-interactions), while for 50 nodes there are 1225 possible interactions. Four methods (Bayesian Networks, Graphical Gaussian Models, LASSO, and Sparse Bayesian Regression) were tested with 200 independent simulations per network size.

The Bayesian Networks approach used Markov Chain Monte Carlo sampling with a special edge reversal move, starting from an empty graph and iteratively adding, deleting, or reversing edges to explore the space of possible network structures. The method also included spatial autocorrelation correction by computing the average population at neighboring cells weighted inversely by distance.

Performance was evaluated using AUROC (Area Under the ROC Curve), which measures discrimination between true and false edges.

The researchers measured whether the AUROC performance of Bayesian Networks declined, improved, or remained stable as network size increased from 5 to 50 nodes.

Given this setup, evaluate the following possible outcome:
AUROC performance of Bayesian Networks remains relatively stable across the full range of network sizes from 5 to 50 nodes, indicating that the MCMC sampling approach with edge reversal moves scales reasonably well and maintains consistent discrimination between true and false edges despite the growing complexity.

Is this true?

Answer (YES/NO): NO